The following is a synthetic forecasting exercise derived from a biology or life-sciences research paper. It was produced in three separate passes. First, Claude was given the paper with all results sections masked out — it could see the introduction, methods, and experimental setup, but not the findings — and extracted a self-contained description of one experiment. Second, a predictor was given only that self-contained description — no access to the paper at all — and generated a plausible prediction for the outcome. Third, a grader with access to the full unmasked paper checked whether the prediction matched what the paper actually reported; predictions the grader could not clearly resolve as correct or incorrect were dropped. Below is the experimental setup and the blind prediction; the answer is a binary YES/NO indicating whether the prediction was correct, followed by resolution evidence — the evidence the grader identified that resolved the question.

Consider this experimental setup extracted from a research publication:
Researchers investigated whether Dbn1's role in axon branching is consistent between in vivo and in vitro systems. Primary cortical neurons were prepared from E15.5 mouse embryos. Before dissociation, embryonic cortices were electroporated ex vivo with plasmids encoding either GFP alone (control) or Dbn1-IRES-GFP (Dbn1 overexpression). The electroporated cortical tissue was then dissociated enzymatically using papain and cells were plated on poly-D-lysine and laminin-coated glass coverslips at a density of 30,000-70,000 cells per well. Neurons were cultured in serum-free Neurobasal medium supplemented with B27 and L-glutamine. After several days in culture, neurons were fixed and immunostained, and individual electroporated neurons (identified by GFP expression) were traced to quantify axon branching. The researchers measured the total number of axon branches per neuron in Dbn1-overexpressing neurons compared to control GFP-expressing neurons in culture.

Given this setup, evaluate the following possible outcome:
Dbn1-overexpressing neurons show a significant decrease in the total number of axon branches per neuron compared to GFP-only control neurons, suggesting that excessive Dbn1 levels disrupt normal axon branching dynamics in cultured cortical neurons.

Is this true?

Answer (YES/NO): NO